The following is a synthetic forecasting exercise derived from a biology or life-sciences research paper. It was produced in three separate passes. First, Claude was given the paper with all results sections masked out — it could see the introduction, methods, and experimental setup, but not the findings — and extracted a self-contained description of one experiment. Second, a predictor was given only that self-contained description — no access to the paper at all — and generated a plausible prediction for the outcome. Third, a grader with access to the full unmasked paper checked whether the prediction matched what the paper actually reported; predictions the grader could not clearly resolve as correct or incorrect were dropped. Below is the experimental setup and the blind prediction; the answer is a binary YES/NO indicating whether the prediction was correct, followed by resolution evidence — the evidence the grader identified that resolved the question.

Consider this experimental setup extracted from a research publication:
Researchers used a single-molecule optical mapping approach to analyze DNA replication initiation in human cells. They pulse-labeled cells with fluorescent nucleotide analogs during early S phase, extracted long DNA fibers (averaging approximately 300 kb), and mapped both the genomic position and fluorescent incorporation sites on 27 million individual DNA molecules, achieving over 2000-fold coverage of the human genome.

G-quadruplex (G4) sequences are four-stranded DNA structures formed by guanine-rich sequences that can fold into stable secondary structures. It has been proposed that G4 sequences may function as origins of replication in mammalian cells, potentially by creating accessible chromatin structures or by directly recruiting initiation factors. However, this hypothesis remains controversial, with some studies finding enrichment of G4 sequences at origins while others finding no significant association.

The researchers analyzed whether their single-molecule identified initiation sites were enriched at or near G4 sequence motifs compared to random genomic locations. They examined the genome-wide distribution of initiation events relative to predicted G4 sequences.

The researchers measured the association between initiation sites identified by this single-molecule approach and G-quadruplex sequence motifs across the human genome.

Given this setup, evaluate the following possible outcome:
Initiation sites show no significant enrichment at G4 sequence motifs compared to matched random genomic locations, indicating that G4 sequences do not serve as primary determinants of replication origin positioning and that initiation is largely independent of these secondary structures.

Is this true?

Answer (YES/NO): YES